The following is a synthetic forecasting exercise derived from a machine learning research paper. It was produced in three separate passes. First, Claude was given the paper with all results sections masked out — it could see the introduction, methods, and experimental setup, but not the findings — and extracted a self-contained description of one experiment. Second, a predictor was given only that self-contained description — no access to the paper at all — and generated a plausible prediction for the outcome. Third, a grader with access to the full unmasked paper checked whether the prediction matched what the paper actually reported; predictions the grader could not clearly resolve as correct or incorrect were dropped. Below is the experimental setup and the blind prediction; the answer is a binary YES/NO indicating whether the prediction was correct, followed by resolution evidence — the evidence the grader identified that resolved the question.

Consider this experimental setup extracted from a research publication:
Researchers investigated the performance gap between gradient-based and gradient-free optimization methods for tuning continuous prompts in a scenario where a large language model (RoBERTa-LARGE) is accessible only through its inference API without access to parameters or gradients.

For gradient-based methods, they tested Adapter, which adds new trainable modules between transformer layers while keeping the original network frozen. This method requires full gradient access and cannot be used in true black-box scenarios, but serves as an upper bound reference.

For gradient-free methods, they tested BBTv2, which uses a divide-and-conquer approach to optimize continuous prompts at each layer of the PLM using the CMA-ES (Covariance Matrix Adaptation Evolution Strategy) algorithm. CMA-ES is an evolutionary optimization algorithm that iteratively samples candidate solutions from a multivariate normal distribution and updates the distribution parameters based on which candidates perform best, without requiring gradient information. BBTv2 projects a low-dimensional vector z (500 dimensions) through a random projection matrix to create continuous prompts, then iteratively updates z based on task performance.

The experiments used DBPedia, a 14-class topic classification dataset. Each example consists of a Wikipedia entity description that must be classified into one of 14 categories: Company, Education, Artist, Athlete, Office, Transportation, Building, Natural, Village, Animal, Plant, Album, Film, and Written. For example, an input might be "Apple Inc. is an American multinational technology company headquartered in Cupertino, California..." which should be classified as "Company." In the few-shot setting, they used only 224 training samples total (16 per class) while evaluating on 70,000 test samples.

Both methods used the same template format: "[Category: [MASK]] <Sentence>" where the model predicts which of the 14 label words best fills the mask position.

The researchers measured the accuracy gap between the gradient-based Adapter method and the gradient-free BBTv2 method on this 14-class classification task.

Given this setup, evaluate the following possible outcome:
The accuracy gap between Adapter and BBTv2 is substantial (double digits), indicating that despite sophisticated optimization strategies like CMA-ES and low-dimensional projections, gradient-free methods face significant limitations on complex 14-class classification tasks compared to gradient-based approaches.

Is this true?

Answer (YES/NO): NO